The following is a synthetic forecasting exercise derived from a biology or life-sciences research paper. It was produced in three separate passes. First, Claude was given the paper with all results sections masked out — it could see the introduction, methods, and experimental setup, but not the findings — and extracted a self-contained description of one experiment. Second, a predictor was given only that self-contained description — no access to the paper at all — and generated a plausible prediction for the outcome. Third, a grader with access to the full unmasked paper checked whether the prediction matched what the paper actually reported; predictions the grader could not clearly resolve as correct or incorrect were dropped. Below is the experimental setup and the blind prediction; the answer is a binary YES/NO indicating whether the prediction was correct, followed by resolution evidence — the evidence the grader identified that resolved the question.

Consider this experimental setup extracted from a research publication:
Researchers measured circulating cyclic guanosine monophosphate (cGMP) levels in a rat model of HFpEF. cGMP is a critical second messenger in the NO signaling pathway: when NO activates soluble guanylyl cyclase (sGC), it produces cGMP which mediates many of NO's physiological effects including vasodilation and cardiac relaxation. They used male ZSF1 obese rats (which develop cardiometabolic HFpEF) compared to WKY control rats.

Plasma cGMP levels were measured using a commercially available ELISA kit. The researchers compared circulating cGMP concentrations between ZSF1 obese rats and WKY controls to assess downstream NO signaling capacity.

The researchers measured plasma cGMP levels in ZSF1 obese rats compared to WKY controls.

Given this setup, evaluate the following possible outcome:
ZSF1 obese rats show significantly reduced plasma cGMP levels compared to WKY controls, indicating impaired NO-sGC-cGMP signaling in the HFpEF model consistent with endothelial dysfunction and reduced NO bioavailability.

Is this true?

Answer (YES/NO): YES